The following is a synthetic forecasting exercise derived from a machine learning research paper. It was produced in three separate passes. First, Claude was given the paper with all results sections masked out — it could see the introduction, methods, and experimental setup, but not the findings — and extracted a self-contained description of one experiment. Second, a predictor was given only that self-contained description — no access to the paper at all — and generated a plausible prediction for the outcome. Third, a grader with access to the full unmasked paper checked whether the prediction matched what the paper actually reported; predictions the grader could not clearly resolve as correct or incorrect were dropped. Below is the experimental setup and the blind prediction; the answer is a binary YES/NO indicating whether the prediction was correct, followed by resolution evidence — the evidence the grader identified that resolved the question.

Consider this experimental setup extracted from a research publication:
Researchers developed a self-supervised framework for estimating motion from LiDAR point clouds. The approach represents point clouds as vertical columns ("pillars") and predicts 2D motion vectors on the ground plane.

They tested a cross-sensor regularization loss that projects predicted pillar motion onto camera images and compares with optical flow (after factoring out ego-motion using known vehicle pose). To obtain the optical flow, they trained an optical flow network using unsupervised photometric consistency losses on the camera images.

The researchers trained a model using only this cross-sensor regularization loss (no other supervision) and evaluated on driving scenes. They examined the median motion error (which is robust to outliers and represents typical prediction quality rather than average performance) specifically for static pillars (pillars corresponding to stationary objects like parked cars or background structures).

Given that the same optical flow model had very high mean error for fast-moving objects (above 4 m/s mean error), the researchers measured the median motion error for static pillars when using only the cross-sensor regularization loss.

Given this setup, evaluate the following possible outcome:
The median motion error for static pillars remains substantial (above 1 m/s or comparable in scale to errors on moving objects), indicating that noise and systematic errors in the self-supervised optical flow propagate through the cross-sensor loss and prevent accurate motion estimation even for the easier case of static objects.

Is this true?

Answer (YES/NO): NO